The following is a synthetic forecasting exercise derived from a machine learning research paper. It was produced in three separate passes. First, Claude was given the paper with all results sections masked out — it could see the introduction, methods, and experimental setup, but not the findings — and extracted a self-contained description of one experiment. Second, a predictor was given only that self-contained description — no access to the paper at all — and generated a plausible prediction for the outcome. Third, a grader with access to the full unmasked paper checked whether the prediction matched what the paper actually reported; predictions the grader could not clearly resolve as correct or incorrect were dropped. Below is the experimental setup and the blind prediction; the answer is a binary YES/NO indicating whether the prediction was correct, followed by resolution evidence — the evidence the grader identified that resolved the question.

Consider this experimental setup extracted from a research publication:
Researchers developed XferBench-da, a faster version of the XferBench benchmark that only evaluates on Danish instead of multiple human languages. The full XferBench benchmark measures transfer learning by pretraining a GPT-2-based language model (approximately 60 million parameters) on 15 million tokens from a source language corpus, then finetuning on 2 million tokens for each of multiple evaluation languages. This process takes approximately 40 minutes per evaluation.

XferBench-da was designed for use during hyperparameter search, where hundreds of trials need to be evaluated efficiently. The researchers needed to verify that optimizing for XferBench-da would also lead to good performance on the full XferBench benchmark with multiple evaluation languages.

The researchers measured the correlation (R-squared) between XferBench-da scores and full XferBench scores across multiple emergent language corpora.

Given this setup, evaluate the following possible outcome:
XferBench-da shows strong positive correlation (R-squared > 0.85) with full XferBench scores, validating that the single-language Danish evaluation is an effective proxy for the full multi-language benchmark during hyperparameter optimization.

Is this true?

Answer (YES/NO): YES